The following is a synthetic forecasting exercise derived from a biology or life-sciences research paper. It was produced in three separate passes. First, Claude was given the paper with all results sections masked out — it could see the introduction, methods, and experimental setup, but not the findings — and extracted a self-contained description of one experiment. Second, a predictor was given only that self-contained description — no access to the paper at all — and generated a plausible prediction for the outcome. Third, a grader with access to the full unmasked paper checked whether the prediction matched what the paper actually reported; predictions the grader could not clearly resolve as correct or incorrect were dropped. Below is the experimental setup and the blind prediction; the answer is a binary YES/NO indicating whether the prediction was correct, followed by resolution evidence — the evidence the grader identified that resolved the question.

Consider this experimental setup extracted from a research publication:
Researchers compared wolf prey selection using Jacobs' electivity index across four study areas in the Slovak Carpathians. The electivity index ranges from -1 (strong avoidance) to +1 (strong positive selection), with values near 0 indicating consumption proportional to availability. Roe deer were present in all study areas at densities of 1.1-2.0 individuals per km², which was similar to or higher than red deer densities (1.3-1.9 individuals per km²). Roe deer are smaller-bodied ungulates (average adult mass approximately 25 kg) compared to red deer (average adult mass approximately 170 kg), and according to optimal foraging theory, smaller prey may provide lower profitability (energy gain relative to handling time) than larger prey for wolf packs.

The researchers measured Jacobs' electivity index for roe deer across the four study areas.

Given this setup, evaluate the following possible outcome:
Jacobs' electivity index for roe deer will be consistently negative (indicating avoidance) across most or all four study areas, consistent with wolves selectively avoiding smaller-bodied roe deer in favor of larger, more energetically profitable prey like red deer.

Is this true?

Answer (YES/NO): YES